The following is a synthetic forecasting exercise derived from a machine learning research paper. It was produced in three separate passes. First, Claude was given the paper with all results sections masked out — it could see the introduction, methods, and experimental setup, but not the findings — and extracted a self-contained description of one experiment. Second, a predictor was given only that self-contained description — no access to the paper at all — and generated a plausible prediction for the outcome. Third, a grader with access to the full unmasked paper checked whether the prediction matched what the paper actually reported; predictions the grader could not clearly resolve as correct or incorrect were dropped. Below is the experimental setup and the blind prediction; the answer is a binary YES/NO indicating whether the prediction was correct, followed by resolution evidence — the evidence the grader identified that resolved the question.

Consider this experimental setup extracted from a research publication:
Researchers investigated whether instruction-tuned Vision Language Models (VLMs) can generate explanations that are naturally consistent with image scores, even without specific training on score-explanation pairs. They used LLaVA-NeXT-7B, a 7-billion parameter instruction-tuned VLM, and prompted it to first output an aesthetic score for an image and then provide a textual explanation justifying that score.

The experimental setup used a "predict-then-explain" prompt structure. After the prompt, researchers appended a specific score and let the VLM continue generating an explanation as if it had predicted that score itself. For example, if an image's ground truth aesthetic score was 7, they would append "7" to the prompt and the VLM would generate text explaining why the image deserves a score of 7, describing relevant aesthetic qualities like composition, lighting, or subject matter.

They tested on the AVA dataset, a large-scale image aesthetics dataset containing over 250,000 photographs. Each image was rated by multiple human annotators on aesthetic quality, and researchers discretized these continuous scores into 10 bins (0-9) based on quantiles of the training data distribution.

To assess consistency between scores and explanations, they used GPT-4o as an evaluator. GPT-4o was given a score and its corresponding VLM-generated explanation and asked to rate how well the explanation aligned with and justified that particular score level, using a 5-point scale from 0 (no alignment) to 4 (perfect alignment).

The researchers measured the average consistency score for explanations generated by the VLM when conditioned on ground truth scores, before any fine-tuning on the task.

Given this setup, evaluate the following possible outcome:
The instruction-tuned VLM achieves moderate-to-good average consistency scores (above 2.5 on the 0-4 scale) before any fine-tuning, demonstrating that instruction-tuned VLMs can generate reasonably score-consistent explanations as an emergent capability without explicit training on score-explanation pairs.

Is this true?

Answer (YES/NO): YES